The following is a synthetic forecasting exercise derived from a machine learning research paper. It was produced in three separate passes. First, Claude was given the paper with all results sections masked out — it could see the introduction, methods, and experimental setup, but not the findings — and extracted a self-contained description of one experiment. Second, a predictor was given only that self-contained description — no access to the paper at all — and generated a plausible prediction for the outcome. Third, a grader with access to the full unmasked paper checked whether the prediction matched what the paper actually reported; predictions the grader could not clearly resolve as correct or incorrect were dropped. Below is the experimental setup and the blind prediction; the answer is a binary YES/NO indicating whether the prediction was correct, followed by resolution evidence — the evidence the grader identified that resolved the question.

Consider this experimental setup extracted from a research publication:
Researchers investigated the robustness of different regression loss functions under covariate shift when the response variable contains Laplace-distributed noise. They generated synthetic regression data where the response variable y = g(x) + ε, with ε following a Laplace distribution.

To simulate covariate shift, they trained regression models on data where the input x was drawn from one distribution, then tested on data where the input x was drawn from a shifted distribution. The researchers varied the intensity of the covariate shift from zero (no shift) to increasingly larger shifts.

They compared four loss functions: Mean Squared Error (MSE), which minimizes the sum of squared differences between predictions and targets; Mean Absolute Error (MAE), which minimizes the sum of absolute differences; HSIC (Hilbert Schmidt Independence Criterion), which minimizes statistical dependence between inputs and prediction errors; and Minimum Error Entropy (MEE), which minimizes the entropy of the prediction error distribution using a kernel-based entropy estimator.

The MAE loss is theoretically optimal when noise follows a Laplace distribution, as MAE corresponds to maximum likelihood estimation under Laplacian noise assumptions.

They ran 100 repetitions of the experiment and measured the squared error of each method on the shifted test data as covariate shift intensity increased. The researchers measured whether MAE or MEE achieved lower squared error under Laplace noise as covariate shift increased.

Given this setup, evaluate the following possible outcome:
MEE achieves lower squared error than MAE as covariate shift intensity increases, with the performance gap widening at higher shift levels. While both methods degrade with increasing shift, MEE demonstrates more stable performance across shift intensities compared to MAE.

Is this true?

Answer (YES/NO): NO